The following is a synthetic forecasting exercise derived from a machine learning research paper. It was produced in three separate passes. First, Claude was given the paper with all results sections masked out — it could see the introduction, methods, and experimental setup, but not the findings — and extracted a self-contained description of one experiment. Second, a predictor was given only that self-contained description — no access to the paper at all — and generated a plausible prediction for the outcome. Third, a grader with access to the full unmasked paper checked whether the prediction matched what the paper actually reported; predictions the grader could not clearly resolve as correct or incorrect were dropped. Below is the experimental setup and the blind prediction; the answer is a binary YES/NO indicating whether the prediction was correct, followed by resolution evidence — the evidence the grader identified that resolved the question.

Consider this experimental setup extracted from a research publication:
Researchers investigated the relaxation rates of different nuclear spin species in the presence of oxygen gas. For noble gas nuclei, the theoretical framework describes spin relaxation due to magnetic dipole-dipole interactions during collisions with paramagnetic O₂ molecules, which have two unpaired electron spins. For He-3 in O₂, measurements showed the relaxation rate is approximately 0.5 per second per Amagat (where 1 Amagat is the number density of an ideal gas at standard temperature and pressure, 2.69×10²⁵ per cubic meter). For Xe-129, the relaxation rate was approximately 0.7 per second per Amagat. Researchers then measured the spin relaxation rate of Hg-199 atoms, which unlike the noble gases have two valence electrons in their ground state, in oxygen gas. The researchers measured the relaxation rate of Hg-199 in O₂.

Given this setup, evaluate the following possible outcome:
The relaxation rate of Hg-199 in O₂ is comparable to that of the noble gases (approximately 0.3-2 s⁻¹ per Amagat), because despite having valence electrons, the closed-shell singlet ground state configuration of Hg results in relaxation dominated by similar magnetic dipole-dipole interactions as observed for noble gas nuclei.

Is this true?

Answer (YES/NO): NO